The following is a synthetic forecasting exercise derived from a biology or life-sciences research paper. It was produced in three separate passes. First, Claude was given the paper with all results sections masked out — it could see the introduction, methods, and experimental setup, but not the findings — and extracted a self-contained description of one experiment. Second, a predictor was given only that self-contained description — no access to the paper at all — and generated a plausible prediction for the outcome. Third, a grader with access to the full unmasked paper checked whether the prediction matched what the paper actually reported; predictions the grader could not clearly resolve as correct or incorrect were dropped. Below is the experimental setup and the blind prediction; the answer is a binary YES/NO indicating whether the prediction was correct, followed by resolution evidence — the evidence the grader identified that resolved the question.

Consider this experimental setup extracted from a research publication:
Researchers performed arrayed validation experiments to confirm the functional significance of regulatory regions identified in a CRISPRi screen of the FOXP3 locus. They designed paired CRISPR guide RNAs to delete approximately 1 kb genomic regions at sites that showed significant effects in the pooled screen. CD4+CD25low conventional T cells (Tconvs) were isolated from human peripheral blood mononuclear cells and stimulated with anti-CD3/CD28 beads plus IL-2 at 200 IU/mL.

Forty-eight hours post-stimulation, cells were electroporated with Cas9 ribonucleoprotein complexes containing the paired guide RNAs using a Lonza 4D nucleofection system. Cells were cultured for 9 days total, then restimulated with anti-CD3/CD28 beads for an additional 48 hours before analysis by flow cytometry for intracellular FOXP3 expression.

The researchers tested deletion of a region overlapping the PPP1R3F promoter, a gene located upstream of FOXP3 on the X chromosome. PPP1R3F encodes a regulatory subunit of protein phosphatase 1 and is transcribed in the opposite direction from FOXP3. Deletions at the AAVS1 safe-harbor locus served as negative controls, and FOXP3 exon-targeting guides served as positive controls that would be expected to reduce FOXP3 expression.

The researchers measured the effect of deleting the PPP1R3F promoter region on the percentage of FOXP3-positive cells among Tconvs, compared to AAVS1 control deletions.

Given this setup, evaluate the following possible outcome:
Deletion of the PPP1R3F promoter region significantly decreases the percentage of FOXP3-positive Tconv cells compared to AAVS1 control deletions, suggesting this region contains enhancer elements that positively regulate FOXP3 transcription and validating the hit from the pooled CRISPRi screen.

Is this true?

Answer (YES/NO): NO